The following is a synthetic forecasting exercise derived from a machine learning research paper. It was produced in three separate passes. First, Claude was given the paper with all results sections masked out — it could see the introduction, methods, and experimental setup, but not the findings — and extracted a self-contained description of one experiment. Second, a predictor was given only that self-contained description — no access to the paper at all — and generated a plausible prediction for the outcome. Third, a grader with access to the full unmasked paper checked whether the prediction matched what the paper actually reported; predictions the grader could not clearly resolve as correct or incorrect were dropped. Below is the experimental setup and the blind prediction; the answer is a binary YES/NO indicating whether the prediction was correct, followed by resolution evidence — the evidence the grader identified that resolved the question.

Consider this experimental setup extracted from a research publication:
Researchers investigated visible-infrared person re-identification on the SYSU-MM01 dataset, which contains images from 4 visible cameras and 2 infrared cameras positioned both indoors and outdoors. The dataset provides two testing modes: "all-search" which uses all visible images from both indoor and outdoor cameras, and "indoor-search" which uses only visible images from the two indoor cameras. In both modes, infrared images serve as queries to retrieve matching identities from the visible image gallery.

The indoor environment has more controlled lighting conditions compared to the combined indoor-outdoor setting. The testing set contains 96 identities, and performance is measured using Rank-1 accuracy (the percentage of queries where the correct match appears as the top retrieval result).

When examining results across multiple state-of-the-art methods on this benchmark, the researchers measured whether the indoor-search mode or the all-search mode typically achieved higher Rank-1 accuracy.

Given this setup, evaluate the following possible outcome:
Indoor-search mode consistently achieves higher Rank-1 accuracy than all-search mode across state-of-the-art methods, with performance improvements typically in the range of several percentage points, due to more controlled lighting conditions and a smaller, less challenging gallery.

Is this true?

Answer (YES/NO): YES